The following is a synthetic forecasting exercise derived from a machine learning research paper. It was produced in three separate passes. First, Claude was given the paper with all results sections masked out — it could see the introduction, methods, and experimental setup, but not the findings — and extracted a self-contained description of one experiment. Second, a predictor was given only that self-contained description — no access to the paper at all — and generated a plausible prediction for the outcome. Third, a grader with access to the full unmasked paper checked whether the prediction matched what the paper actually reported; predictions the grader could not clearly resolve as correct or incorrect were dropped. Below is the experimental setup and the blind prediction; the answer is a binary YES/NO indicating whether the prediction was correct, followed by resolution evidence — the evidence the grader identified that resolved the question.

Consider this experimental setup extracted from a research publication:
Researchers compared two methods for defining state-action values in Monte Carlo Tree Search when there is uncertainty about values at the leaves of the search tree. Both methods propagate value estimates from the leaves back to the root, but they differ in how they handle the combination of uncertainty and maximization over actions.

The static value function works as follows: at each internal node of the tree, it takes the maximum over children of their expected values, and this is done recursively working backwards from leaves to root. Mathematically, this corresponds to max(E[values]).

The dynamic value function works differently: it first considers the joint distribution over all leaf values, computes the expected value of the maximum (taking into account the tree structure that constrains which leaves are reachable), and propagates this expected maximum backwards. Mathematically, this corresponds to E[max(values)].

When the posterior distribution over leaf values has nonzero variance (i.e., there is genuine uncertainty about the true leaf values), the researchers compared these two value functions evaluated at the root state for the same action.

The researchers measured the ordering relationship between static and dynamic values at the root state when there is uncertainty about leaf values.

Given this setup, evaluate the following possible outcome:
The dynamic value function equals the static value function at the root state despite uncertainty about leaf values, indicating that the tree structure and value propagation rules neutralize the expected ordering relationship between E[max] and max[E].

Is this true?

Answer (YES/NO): NO